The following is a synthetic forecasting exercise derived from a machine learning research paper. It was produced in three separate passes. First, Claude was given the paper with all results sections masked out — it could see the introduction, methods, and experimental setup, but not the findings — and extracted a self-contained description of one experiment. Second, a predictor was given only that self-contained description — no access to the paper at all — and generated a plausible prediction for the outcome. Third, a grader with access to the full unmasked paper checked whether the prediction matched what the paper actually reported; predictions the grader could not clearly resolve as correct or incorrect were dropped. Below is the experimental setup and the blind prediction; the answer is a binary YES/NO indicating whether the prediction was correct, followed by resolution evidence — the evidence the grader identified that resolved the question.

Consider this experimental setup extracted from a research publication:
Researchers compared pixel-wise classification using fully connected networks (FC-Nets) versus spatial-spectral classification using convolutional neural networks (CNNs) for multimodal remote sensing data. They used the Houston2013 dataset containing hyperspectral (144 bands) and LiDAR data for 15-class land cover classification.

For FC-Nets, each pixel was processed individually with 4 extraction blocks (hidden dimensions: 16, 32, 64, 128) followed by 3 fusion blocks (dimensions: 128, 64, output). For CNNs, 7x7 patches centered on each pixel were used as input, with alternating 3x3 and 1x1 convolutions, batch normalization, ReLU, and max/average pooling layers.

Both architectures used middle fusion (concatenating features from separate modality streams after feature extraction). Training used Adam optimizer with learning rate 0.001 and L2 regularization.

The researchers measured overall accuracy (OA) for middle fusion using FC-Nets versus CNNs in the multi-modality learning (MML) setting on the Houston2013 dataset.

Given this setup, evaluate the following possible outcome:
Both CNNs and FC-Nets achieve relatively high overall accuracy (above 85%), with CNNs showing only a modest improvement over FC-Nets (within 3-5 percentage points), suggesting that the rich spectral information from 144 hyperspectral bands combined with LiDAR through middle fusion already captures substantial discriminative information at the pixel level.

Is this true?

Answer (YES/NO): NO